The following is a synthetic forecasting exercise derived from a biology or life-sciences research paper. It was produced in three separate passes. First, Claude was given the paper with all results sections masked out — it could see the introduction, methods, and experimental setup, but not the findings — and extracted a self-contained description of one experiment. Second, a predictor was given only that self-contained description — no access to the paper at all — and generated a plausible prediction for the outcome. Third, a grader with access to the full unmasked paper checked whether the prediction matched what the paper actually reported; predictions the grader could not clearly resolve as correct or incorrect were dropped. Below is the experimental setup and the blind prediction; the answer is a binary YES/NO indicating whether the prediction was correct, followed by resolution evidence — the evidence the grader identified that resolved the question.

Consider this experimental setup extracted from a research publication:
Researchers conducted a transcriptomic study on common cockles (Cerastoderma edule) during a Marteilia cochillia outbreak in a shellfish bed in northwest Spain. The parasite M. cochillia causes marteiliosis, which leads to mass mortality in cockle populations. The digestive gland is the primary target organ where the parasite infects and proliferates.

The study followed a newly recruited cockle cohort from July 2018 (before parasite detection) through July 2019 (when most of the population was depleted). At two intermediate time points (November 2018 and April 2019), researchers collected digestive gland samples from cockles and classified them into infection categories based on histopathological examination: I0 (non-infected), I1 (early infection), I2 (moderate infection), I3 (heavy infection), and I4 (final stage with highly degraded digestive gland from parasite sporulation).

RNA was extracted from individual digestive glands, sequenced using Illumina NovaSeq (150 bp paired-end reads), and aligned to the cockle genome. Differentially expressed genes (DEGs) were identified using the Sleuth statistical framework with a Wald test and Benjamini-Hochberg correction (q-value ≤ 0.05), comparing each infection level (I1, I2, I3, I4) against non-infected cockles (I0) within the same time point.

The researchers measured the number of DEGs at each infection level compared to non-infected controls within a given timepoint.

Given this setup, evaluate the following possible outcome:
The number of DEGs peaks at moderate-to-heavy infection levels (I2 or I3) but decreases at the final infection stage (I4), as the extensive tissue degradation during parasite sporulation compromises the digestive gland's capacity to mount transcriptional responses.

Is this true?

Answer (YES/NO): NO